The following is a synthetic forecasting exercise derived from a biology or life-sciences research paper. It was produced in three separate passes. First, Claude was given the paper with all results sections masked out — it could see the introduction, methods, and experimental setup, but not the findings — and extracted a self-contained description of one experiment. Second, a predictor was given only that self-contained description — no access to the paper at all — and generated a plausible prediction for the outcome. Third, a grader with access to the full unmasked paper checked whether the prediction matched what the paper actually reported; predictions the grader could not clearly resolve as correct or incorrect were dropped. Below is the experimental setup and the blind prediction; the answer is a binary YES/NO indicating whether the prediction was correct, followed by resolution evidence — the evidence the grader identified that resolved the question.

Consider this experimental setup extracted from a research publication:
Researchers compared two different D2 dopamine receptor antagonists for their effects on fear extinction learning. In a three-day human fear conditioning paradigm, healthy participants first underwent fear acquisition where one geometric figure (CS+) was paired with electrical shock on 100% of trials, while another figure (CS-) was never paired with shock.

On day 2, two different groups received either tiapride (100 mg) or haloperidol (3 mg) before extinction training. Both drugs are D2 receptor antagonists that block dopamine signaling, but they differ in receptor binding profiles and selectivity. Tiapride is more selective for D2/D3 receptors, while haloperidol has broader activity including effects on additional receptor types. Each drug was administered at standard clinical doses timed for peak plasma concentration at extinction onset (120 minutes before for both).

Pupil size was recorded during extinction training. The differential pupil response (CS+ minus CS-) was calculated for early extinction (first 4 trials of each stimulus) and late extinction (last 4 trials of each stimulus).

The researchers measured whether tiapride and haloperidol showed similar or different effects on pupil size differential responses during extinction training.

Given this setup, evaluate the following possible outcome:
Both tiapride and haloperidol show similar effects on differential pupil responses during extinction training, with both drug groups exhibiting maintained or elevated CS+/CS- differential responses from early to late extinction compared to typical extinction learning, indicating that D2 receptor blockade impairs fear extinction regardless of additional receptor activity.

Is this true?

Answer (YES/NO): NO